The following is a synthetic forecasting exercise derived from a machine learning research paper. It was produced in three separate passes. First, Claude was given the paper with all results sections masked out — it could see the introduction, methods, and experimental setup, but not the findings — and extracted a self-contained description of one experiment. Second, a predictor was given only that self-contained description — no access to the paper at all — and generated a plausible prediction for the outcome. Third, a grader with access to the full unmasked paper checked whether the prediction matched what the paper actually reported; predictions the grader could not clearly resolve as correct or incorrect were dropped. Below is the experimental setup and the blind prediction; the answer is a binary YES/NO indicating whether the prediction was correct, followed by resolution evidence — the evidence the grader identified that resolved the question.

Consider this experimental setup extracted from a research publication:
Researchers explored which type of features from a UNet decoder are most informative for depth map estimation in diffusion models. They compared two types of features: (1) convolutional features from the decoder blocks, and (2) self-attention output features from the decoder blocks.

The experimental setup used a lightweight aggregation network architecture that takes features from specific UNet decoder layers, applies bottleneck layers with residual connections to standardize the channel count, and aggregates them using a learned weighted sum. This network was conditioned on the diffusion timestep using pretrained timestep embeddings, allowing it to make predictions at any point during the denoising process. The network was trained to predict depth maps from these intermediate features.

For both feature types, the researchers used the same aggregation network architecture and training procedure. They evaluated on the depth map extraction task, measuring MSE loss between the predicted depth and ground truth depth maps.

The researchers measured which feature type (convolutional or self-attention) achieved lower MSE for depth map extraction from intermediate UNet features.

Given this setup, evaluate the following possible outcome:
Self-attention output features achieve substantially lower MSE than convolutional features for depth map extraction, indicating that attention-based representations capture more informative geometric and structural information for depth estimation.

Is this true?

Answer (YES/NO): NO